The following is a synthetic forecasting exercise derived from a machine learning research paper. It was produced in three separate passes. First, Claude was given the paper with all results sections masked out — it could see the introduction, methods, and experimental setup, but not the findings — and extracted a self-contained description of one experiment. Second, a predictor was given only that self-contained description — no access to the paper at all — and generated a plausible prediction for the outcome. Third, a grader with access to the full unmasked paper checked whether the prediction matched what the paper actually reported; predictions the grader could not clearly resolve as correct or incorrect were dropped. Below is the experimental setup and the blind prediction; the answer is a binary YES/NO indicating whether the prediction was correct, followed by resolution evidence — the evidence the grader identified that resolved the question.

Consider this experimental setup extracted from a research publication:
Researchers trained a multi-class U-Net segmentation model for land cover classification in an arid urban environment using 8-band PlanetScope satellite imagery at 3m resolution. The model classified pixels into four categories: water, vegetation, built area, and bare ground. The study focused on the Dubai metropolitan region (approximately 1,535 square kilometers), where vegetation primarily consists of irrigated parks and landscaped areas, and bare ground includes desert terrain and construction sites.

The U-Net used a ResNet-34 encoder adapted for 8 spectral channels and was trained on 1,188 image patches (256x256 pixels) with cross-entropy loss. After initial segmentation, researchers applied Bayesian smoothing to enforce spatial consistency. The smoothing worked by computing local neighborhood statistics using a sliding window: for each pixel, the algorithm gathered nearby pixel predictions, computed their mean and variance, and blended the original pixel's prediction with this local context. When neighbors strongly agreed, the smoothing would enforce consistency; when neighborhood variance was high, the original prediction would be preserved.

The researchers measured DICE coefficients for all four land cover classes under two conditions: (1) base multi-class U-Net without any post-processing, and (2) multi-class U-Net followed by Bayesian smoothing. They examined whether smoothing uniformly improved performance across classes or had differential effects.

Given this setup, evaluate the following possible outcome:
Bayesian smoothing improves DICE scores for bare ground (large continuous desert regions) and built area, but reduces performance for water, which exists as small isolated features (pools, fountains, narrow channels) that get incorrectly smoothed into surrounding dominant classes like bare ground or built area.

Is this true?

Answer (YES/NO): NO